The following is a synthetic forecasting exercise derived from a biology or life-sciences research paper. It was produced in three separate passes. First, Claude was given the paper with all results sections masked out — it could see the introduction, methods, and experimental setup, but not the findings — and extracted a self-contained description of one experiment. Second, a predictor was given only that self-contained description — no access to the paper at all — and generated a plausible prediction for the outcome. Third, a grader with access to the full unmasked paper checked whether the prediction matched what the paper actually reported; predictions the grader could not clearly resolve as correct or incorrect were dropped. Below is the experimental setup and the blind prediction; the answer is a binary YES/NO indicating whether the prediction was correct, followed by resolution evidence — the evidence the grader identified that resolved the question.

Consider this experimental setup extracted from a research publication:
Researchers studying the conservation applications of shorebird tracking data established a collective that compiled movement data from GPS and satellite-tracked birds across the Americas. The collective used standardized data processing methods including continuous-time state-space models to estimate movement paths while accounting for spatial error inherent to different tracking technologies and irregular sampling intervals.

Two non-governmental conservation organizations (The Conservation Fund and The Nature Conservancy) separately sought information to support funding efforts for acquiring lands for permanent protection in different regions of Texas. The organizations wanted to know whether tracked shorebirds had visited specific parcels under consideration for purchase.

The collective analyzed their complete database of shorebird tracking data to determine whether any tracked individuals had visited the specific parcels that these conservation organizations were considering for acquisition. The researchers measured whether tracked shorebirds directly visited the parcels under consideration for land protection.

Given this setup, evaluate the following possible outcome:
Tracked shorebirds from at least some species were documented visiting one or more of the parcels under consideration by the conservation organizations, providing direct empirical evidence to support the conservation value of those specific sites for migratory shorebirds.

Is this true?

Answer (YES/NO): NO